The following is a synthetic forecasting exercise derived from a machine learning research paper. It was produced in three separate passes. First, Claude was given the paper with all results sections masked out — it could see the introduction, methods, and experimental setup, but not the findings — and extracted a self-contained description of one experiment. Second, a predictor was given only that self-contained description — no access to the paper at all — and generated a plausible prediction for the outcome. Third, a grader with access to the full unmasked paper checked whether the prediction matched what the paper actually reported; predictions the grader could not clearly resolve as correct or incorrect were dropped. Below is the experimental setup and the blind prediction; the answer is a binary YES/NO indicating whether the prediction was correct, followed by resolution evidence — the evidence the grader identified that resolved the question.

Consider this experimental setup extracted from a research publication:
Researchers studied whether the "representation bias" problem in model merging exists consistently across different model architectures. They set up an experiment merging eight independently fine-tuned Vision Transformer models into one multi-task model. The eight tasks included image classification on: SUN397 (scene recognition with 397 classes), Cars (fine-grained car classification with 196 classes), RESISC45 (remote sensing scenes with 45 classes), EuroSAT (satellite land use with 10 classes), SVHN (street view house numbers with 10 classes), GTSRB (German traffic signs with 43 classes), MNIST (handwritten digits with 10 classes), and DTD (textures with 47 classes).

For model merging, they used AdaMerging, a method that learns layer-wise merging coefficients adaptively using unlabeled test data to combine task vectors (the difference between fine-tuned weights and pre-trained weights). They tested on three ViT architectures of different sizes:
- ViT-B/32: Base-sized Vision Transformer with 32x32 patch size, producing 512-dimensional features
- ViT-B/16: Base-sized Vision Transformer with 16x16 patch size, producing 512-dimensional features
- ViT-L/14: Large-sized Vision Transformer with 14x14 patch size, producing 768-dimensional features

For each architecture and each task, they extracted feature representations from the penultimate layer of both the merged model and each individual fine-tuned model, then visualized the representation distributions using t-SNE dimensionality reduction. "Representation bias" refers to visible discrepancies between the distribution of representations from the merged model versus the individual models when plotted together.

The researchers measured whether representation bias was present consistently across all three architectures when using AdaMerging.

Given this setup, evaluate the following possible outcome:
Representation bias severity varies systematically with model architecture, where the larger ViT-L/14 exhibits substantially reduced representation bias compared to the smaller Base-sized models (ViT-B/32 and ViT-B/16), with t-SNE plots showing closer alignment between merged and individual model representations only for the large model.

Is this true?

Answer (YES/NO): NO